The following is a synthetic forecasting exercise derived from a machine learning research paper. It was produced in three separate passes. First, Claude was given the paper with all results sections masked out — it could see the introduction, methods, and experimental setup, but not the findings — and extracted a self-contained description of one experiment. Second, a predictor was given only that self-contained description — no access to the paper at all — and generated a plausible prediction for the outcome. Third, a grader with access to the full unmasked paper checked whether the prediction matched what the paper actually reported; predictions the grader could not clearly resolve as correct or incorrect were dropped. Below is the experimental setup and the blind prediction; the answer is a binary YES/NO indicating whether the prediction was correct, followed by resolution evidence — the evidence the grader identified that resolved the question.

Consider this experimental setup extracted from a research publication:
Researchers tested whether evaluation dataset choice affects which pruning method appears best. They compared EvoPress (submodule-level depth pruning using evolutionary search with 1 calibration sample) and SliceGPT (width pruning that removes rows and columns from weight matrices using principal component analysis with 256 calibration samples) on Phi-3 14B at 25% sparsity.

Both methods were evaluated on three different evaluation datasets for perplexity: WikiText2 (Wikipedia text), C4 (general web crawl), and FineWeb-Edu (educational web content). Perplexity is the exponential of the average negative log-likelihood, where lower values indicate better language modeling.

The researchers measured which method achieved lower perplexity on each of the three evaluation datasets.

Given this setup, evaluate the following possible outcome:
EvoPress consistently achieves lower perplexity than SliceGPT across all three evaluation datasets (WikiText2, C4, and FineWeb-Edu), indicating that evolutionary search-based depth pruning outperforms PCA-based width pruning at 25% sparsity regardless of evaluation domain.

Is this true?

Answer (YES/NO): NO